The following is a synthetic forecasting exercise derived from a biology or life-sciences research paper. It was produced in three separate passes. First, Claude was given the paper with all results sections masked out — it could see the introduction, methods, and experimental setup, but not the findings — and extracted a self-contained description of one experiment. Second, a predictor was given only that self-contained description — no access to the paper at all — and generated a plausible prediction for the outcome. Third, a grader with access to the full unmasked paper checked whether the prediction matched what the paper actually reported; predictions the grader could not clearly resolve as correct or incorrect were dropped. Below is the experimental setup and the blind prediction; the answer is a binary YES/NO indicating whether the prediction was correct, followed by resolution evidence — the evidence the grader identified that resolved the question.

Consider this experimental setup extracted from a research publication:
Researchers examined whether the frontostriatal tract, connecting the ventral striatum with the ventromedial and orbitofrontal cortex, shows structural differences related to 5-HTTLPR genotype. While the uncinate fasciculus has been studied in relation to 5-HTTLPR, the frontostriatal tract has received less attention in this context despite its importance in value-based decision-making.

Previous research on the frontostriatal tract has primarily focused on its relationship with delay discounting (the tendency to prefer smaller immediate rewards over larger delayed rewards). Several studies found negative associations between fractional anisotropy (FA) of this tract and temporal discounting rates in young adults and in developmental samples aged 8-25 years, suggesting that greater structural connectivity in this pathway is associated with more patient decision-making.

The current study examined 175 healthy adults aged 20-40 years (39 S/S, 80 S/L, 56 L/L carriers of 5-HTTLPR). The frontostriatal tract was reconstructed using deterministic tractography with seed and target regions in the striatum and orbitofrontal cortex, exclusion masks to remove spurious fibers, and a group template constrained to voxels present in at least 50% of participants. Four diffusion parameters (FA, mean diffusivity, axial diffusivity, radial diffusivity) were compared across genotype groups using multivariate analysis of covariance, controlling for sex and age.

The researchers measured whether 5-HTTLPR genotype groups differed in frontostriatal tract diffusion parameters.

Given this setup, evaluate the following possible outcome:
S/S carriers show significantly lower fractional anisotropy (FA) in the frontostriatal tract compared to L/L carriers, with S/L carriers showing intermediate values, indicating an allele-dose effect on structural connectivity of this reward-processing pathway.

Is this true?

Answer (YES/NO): NO